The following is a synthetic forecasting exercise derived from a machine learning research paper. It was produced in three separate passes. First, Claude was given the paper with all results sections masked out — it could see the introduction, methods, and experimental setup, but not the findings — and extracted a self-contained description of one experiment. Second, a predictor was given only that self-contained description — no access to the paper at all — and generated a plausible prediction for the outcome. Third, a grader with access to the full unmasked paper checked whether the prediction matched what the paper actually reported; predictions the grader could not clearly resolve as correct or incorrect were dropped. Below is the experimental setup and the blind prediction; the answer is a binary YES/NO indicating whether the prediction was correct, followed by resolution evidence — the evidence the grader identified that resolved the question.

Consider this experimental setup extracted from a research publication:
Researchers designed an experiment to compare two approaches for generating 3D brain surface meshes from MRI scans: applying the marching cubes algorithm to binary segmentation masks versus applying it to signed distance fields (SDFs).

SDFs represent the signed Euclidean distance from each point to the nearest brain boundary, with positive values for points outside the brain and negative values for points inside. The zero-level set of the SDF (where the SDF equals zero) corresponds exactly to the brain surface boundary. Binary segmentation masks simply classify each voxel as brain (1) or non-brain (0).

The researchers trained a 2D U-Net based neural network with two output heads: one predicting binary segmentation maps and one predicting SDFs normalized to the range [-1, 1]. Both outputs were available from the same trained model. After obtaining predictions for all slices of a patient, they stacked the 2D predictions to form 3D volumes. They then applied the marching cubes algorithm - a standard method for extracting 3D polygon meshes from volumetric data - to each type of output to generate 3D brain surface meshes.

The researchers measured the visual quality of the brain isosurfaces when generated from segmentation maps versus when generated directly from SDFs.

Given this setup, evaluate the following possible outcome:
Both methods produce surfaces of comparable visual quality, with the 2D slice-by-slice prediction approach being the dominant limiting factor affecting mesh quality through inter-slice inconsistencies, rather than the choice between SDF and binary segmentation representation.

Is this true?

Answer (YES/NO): NO